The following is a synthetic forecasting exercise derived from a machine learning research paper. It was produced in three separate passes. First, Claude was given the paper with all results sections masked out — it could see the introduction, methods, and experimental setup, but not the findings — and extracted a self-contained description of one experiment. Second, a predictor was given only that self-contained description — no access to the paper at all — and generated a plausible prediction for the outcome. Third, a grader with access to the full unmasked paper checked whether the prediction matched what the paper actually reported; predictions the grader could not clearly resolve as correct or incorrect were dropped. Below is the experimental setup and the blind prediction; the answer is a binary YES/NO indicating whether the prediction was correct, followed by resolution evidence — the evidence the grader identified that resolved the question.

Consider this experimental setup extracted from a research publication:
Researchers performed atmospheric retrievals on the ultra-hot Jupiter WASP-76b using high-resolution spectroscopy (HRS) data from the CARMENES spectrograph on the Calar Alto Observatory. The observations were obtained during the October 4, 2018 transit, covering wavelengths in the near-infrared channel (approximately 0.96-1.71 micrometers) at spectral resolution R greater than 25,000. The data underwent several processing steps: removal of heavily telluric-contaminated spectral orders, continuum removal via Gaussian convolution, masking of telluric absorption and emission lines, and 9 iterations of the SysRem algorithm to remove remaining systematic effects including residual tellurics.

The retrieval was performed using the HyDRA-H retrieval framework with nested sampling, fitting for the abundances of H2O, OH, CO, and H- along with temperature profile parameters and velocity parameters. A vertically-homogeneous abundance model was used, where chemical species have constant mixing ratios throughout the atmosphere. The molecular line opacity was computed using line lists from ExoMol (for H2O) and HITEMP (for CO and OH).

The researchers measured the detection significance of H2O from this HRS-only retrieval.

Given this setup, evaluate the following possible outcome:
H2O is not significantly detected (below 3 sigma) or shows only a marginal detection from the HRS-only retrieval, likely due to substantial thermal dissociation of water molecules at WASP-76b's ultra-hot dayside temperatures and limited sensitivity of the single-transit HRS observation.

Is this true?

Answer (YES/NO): YES